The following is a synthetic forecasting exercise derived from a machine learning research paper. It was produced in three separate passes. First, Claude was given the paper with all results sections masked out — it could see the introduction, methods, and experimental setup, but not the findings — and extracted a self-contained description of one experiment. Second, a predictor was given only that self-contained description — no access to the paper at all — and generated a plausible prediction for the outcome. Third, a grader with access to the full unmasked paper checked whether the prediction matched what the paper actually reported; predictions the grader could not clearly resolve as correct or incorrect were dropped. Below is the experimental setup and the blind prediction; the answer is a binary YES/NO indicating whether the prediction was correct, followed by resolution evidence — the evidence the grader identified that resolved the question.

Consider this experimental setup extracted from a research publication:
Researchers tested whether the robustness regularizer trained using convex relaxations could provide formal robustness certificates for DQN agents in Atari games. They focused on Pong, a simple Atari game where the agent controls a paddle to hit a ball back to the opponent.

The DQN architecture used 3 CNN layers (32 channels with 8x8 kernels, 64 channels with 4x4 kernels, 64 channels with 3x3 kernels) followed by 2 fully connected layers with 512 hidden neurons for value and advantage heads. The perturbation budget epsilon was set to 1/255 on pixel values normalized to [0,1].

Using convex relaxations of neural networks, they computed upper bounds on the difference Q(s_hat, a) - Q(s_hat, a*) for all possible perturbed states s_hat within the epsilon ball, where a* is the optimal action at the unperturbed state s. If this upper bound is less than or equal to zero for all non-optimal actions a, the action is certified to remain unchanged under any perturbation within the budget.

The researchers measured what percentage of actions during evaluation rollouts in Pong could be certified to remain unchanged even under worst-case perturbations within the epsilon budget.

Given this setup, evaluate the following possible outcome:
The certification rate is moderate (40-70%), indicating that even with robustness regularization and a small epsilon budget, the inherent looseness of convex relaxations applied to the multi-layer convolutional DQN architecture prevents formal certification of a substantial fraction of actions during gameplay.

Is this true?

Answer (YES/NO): NO